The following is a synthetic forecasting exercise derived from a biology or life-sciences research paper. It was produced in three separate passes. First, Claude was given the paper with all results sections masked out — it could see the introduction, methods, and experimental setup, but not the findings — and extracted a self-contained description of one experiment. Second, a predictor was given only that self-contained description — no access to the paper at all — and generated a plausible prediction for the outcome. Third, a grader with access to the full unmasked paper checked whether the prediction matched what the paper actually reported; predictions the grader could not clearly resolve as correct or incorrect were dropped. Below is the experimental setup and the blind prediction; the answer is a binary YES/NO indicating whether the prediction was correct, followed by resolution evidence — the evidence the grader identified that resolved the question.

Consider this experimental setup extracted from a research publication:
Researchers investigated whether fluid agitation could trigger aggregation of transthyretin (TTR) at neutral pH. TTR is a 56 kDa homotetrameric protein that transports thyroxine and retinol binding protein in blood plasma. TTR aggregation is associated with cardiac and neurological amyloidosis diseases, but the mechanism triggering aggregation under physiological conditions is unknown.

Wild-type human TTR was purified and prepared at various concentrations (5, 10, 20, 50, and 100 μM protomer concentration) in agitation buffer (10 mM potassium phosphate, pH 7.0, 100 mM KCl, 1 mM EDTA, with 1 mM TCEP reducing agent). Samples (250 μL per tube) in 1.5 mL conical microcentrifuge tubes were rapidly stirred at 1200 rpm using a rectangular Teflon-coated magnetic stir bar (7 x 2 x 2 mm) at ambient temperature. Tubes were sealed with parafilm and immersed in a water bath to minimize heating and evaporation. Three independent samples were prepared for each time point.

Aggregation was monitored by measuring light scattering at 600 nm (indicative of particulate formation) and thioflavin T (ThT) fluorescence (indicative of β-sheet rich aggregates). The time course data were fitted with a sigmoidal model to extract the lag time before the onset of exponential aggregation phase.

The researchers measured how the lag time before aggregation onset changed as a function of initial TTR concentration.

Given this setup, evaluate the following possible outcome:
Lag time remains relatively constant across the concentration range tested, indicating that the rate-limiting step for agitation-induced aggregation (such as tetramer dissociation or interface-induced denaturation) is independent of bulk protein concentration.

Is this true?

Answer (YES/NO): NO